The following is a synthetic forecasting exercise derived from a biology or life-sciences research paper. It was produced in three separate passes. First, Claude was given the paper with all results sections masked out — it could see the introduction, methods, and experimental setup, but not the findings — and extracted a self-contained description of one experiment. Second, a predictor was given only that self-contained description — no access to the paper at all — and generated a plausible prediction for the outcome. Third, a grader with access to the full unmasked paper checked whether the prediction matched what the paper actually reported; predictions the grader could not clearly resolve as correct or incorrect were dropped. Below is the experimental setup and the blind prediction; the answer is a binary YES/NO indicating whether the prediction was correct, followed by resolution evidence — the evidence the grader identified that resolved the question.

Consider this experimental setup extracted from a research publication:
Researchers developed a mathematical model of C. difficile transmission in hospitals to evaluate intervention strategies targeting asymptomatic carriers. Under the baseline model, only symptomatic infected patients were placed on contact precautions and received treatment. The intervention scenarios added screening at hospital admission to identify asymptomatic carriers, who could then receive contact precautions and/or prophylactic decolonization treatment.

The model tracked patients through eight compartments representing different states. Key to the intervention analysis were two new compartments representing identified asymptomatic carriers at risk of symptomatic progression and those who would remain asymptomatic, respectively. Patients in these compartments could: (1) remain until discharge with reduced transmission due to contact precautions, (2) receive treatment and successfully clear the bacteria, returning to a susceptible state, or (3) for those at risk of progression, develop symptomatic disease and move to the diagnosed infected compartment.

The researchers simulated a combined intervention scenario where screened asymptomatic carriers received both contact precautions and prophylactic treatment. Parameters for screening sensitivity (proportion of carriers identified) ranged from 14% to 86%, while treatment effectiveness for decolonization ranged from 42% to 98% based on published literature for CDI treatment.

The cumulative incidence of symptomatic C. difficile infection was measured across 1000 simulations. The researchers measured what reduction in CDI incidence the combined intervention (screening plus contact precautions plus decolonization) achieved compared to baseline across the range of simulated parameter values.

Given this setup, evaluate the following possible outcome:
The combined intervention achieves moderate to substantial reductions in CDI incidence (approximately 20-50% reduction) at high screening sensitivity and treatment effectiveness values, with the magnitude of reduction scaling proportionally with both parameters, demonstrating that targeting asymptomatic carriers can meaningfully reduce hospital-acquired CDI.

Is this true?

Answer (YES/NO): NO